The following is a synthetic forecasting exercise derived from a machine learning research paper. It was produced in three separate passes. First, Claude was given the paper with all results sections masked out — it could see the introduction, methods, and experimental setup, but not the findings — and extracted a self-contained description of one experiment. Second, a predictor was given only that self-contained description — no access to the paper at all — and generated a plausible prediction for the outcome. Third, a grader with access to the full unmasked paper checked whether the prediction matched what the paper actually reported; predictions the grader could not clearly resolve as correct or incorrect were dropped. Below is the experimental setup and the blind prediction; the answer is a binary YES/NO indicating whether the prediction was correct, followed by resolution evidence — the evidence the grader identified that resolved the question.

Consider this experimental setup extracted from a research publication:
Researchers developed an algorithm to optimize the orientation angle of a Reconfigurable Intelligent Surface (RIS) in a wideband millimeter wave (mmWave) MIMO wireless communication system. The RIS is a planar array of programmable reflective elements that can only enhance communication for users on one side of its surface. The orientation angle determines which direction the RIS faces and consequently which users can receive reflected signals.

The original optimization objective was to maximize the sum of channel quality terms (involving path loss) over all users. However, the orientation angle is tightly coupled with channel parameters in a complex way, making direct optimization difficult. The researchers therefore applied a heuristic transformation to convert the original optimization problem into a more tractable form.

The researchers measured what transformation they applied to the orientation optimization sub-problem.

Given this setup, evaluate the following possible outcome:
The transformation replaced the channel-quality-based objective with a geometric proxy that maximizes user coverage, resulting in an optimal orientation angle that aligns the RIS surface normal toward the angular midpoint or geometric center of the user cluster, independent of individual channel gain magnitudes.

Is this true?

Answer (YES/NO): NO